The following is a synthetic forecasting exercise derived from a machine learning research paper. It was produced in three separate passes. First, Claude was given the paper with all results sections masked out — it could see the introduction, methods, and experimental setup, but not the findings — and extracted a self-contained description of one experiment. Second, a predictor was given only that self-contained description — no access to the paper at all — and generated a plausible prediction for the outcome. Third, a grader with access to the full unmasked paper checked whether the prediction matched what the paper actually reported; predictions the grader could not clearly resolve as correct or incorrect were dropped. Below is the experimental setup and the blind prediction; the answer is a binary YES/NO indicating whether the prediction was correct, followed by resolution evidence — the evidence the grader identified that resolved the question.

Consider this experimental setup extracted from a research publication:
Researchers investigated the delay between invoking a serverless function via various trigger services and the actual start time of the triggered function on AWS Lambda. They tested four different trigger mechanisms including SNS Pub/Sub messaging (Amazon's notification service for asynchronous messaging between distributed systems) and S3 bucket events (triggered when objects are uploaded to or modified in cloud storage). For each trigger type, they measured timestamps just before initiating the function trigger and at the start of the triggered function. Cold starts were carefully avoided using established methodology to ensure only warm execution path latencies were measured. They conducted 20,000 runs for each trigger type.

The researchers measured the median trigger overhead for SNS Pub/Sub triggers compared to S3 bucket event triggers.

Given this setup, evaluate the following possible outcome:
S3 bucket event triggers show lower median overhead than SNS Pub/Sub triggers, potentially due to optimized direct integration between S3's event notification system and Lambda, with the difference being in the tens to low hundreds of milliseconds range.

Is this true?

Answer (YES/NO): NO